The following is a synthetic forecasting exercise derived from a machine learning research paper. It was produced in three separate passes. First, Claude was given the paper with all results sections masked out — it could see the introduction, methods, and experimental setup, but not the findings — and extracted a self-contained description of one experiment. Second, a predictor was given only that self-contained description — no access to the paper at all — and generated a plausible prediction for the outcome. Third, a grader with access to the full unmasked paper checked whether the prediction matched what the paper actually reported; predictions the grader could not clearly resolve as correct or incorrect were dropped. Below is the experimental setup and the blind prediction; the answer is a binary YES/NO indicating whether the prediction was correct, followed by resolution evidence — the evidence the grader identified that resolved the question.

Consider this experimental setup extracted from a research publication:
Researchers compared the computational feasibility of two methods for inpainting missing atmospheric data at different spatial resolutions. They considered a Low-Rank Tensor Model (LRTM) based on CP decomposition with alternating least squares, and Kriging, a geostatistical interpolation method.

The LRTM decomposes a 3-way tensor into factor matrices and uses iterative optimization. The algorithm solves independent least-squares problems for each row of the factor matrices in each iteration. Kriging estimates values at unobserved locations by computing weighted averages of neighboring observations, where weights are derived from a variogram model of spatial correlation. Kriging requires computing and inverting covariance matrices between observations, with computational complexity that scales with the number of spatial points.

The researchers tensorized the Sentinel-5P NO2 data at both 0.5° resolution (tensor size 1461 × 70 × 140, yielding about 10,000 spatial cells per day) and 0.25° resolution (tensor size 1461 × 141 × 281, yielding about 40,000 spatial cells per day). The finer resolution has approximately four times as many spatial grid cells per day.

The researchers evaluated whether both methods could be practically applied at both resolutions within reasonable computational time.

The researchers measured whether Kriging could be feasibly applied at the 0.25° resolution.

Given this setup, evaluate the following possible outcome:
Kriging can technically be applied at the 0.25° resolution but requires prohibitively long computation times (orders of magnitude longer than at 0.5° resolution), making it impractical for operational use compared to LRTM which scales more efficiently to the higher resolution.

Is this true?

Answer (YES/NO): NO